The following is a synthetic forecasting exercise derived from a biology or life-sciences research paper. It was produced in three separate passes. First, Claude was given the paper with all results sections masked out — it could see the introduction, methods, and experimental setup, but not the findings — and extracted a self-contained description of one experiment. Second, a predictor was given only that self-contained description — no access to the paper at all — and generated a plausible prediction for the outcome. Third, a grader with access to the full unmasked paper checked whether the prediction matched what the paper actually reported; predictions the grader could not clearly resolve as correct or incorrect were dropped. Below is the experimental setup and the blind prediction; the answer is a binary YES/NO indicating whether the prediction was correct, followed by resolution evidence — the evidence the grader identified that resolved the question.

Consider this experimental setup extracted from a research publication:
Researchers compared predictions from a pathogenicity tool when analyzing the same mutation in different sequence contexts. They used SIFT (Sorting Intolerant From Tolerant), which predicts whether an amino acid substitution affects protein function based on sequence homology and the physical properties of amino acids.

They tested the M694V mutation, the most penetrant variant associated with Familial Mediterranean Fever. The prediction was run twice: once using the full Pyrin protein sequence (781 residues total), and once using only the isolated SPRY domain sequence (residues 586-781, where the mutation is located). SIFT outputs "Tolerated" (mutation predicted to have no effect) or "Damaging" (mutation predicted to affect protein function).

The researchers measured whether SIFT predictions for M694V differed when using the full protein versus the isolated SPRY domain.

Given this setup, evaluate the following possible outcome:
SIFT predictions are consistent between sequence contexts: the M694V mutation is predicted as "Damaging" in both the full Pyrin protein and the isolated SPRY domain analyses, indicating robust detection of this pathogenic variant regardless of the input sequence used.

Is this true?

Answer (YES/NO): NO